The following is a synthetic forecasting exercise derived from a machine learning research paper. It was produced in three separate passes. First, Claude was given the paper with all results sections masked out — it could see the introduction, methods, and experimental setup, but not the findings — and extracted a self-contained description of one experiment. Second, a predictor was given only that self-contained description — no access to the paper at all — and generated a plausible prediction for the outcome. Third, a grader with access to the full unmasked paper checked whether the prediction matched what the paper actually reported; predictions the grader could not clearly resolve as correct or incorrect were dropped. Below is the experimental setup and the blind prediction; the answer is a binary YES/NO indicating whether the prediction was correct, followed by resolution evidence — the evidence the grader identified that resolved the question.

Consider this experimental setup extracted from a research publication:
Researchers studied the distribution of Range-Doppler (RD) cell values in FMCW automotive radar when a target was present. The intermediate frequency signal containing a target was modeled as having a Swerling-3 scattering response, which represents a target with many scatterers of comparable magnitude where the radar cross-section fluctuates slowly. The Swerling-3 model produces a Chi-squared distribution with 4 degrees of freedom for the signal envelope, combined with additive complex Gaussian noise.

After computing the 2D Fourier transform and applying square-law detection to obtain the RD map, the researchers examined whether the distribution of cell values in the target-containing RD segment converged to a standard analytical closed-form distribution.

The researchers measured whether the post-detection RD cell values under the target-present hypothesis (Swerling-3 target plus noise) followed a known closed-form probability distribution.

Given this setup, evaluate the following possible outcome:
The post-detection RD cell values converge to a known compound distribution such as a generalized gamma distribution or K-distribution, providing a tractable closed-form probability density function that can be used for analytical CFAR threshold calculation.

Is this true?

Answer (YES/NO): NO